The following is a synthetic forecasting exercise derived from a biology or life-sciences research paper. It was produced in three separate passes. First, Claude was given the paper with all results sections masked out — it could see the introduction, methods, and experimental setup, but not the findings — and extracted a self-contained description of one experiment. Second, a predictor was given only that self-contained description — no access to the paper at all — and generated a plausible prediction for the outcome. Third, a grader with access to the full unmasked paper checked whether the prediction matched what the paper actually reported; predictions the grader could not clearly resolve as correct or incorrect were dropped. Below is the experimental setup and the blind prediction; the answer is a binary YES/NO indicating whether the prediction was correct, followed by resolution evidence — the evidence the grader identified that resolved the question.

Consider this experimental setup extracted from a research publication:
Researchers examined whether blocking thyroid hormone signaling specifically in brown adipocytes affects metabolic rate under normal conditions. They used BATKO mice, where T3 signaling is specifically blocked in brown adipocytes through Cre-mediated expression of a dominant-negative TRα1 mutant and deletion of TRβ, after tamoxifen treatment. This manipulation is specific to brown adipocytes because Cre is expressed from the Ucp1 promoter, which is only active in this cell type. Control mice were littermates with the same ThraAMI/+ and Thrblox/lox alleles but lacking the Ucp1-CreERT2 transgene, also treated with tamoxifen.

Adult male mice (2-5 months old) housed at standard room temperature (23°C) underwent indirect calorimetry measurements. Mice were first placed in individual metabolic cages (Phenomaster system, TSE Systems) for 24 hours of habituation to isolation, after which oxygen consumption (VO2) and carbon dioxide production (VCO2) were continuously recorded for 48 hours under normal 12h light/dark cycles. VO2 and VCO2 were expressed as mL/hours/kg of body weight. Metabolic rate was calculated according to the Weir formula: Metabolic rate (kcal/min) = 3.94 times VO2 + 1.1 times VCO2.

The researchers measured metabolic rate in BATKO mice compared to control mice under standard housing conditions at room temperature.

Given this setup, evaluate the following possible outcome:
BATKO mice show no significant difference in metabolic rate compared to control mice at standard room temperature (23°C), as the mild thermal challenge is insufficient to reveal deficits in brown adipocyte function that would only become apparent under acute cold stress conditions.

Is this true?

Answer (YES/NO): YES